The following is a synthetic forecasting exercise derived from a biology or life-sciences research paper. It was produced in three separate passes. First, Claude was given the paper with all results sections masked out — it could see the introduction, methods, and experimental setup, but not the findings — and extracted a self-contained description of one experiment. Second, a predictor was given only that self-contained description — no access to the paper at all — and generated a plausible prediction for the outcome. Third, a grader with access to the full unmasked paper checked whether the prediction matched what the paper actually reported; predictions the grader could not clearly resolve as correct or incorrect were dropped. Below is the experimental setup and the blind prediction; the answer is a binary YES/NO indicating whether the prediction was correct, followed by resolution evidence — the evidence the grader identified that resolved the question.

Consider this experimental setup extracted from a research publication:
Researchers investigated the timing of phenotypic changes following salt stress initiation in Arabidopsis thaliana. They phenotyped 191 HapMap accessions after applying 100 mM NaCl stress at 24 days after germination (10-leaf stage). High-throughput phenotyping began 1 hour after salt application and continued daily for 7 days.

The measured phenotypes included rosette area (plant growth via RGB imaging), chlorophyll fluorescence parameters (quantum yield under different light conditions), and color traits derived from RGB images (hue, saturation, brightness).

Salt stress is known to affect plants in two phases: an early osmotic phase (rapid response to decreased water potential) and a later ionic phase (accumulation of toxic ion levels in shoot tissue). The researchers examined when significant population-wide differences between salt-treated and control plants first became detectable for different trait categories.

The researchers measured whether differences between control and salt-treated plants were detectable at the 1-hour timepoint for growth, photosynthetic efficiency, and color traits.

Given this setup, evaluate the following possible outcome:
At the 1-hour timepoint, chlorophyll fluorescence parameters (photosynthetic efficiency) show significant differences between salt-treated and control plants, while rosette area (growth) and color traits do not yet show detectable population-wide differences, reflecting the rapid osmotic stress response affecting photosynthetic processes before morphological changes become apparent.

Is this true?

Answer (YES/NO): NO